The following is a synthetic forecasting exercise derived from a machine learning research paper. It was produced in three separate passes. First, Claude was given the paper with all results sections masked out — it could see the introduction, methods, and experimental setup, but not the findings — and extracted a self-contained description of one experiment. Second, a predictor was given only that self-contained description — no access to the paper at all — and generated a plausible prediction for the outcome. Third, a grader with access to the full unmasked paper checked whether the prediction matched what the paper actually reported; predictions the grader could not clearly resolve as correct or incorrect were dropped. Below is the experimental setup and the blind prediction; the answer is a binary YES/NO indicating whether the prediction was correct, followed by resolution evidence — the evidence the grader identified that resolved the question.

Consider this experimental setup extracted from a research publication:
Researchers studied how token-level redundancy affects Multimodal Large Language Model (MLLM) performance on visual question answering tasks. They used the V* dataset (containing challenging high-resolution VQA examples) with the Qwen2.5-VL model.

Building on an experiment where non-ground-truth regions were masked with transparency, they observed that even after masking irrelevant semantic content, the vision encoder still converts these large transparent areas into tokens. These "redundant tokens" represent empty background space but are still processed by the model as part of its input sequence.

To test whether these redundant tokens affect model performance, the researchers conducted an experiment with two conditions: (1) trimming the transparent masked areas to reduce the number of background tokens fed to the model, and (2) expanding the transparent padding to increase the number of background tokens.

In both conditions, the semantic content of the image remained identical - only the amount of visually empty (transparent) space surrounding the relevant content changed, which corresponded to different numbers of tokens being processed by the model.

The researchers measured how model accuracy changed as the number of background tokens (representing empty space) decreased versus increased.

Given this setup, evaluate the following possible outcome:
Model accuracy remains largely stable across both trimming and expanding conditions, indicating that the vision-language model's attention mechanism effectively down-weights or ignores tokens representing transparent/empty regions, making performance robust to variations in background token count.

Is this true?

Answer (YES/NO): NO